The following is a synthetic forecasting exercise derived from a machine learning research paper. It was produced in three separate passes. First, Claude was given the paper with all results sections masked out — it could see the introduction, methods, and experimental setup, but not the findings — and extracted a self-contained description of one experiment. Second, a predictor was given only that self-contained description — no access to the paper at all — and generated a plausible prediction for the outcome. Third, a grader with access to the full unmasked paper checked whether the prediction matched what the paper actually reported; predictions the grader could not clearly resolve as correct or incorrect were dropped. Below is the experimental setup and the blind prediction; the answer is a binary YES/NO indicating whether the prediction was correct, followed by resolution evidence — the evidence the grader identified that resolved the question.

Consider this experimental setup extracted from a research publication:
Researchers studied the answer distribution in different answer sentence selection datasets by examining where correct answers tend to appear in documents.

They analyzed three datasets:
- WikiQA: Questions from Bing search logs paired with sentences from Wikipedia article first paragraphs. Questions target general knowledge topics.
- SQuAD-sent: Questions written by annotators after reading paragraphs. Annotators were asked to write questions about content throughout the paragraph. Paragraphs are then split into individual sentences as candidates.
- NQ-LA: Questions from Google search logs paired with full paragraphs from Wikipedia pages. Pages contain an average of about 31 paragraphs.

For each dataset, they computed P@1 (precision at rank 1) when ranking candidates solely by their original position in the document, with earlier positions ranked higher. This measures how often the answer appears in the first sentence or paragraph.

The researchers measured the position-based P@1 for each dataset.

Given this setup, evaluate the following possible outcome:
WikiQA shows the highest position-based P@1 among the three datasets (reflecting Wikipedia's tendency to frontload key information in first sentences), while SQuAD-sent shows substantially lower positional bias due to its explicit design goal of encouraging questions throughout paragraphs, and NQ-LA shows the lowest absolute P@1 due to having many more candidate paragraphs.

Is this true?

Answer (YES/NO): NO